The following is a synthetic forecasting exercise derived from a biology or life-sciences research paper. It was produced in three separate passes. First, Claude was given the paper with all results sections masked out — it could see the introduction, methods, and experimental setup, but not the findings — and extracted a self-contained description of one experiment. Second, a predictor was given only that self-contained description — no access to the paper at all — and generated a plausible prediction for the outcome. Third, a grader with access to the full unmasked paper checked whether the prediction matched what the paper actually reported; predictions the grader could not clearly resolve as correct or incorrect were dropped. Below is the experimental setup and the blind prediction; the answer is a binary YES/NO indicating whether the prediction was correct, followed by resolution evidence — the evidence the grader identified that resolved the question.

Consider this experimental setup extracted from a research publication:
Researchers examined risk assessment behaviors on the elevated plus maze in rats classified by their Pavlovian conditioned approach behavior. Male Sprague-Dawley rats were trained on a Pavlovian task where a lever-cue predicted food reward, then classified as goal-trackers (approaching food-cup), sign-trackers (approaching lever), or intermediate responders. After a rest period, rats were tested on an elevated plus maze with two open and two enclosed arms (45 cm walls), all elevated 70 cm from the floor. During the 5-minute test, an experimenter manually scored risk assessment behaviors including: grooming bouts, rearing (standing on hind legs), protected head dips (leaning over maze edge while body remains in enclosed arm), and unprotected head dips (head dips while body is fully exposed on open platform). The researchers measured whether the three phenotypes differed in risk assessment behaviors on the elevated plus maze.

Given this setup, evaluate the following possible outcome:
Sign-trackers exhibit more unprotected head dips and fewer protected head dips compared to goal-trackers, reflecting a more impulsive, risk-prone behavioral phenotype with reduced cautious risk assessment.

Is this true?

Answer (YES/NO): NO